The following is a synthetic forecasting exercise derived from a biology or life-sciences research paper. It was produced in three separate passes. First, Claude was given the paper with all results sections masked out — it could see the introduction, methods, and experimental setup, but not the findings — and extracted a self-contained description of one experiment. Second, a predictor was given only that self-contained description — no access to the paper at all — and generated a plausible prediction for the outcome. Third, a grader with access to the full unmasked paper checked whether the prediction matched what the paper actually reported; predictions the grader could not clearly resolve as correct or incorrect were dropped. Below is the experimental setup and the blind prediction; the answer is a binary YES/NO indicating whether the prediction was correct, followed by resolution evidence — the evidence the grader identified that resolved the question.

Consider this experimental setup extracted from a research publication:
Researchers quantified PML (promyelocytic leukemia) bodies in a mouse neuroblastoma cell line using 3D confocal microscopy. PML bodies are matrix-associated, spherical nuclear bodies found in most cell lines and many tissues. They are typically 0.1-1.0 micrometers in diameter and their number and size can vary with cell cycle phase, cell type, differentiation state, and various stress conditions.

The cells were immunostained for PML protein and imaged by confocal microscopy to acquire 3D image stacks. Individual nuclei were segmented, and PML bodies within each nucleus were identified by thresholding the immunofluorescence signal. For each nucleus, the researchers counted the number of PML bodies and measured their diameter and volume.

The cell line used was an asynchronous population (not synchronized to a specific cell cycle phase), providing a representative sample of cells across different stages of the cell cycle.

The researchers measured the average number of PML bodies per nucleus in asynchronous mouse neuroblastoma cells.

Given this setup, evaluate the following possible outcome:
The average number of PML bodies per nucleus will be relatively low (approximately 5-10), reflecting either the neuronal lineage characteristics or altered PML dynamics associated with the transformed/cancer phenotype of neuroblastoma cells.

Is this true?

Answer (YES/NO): NO